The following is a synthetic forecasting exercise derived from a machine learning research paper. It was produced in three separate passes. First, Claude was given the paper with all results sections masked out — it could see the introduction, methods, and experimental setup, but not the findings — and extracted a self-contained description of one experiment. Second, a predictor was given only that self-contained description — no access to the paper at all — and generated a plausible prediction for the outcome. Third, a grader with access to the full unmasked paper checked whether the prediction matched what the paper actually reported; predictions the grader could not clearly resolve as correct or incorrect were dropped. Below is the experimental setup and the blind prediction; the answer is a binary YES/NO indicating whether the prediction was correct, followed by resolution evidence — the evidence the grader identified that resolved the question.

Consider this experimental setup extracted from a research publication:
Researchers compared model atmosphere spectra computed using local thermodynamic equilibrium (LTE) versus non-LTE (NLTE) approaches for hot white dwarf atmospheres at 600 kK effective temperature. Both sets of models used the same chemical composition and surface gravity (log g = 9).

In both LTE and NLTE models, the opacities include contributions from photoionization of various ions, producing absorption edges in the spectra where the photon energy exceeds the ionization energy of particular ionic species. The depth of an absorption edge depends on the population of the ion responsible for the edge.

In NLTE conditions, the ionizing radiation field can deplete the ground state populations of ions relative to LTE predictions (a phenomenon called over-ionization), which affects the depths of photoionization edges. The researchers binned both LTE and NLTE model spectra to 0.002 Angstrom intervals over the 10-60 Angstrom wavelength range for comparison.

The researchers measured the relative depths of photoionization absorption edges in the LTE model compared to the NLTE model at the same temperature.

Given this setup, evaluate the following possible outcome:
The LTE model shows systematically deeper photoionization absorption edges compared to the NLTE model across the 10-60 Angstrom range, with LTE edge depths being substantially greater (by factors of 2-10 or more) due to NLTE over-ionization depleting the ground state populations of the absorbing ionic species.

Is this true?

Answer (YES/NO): NO